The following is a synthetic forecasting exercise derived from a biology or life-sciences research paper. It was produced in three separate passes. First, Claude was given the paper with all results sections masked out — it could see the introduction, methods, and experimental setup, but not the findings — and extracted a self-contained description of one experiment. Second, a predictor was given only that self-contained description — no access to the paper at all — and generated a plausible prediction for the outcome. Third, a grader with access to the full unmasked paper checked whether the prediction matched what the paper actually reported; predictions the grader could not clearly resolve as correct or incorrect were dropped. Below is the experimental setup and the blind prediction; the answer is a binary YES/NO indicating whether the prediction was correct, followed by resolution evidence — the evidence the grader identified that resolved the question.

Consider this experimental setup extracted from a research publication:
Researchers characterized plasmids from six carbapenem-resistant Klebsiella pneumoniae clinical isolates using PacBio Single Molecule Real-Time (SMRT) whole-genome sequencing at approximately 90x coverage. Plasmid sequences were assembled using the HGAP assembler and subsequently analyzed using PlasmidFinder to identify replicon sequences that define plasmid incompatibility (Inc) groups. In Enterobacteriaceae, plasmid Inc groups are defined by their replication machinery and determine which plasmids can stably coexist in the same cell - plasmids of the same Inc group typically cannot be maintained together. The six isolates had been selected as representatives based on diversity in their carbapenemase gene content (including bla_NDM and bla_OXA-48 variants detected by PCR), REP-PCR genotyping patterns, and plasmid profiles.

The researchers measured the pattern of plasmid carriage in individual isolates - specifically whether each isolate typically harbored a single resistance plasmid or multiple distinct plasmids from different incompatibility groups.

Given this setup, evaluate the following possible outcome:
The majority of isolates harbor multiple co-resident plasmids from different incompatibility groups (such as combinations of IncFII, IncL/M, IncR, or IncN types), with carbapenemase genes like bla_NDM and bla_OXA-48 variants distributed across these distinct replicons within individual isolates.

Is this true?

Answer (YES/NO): NO